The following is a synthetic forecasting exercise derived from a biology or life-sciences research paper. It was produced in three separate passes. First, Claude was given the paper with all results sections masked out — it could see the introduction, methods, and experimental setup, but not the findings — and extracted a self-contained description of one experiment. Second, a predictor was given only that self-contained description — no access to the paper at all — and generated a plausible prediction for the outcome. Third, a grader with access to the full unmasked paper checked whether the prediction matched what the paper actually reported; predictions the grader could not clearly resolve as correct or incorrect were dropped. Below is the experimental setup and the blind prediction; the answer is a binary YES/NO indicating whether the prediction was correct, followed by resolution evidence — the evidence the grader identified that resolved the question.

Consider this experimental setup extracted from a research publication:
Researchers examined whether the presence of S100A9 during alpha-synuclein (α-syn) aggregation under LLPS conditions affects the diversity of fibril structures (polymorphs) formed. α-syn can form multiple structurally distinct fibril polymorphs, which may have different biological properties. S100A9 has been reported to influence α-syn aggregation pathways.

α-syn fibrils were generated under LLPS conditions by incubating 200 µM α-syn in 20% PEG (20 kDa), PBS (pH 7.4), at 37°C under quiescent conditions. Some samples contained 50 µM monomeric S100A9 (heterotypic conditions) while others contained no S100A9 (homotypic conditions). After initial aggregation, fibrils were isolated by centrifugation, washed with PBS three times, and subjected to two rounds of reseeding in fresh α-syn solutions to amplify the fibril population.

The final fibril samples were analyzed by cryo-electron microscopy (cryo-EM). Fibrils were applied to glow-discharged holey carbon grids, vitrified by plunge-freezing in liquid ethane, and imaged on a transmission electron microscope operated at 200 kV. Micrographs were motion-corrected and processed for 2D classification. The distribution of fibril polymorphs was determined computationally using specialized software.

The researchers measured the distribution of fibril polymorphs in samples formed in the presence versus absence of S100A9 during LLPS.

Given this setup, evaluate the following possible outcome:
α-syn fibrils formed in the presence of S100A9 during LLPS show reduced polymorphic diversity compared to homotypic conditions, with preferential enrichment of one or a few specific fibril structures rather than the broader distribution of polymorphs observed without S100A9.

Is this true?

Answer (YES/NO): YES